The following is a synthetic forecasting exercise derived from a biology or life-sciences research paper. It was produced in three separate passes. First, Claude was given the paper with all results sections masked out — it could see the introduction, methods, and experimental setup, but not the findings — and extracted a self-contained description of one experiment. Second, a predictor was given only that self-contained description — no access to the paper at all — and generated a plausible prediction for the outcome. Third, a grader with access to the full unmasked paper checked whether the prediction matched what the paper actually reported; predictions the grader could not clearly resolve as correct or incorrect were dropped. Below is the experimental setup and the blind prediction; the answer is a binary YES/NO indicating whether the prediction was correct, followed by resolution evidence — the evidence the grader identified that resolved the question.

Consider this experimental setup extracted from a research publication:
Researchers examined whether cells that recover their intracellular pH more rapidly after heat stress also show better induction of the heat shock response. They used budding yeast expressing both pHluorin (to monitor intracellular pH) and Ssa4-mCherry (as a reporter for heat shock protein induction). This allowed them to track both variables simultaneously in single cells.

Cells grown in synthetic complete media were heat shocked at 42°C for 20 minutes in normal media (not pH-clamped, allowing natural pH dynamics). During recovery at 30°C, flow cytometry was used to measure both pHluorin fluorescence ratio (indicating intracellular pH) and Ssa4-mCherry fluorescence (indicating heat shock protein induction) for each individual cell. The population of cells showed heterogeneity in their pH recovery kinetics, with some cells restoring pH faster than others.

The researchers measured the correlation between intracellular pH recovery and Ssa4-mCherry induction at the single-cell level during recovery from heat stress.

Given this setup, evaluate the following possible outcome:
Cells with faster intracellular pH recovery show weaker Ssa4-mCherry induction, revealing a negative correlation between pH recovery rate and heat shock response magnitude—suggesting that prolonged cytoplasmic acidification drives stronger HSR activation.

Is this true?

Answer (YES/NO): NO